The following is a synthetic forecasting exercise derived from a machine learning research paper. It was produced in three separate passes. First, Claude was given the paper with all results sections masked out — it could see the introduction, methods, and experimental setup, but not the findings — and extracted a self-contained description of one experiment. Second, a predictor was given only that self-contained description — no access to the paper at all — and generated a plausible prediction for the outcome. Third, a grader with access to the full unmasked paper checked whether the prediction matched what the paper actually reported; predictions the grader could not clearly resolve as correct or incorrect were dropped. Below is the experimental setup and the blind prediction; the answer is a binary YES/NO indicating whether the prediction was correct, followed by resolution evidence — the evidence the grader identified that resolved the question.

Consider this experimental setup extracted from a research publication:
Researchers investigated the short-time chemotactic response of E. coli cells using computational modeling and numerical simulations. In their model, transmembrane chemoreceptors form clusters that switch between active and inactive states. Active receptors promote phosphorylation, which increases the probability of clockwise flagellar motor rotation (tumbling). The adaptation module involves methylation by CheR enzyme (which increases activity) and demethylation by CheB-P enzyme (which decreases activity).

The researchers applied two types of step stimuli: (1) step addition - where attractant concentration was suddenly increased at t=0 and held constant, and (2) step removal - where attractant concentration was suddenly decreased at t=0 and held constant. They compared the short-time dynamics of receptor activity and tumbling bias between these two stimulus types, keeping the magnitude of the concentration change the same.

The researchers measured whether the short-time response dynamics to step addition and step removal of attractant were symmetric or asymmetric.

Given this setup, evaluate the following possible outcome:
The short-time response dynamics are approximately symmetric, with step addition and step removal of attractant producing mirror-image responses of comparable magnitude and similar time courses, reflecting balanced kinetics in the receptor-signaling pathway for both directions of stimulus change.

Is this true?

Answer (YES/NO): NO